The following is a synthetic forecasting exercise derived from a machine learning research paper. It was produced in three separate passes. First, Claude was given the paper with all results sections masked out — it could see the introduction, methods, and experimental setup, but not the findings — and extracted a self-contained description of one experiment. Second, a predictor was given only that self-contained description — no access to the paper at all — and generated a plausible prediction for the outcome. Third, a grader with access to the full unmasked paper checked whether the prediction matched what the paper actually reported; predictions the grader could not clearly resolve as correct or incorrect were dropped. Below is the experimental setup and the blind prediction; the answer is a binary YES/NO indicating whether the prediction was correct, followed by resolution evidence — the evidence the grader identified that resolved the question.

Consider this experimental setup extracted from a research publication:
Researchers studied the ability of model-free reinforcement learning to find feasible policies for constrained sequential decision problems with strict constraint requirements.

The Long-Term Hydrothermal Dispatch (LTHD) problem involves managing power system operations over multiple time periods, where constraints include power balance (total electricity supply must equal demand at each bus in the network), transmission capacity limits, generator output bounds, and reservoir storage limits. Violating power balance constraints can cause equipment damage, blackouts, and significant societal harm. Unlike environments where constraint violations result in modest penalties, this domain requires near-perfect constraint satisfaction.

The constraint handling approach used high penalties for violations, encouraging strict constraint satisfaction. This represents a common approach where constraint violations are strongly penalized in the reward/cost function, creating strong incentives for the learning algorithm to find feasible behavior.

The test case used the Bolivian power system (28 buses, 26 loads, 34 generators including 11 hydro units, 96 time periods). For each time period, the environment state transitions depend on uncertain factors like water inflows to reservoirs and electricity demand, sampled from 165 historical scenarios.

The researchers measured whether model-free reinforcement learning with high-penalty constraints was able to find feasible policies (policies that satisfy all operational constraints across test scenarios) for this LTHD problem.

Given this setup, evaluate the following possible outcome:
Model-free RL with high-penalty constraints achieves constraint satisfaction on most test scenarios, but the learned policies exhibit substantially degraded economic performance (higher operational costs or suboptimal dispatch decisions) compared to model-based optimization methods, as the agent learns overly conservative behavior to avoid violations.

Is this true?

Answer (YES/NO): NO